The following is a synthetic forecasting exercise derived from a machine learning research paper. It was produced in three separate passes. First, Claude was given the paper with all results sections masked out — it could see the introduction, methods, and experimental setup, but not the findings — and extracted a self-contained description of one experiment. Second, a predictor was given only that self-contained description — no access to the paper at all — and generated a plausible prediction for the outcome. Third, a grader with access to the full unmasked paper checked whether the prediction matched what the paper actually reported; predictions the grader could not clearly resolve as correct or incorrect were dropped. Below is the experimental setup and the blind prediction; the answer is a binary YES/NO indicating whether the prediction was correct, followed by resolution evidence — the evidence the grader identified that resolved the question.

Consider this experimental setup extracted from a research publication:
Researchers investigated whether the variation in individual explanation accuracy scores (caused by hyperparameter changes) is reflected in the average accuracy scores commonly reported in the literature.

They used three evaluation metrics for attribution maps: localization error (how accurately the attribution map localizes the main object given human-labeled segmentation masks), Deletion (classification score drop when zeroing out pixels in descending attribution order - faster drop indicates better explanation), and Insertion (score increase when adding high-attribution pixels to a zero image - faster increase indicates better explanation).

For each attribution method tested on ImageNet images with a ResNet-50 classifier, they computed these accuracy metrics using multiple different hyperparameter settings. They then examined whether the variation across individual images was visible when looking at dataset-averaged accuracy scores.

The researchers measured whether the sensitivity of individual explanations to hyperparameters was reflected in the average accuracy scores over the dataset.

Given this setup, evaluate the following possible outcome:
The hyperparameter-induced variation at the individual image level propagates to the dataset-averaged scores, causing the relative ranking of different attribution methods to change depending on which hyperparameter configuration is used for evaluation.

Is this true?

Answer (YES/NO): NO